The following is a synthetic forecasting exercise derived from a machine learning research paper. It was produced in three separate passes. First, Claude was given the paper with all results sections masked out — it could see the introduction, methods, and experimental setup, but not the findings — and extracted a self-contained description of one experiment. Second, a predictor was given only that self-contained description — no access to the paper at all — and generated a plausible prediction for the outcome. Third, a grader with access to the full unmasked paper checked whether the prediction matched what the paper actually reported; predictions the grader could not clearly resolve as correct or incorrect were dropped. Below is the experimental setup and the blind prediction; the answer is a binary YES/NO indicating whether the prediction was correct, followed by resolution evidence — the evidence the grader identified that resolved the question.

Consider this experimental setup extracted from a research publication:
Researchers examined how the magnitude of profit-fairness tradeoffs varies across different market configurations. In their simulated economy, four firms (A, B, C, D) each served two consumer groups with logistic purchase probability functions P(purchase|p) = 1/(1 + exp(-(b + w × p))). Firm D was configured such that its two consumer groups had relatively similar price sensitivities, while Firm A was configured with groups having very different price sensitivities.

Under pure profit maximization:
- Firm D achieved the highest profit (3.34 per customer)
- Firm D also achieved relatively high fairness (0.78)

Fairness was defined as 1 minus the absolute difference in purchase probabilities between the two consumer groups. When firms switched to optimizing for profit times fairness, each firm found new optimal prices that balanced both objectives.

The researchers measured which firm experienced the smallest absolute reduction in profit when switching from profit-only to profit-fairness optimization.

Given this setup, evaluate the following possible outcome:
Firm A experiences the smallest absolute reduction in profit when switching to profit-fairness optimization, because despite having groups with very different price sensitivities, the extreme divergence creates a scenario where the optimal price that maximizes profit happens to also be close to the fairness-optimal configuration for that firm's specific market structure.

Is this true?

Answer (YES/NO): NO